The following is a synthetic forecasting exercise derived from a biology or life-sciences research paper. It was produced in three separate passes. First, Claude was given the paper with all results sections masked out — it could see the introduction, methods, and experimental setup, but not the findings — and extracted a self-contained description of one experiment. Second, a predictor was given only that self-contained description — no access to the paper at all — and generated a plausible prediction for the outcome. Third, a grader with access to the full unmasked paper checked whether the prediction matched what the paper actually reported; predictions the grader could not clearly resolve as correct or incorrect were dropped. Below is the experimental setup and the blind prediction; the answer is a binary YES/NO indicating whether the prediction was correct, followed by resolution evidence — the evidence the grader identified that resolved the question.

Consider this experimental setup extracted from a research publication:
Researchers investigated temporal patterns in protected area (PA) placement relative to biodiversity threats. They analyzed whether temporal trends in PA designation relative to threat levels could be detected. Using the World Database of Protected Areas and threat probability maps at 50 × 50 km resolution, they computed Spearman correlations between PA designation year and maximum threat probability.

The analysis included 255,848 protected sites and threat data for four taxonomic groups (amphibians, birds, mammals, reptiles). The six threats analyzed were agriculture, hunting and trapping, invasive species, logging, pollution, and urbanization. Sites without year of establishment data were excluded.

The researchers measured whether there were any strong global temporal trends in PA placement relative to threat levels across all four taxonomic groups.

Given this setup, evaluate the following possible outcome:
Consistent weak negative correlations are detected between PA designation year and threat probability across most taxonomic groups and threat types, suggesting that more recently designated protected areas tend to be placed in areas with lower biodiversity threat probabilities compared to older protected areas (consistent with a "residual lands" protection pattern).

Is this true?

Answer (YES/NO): NO